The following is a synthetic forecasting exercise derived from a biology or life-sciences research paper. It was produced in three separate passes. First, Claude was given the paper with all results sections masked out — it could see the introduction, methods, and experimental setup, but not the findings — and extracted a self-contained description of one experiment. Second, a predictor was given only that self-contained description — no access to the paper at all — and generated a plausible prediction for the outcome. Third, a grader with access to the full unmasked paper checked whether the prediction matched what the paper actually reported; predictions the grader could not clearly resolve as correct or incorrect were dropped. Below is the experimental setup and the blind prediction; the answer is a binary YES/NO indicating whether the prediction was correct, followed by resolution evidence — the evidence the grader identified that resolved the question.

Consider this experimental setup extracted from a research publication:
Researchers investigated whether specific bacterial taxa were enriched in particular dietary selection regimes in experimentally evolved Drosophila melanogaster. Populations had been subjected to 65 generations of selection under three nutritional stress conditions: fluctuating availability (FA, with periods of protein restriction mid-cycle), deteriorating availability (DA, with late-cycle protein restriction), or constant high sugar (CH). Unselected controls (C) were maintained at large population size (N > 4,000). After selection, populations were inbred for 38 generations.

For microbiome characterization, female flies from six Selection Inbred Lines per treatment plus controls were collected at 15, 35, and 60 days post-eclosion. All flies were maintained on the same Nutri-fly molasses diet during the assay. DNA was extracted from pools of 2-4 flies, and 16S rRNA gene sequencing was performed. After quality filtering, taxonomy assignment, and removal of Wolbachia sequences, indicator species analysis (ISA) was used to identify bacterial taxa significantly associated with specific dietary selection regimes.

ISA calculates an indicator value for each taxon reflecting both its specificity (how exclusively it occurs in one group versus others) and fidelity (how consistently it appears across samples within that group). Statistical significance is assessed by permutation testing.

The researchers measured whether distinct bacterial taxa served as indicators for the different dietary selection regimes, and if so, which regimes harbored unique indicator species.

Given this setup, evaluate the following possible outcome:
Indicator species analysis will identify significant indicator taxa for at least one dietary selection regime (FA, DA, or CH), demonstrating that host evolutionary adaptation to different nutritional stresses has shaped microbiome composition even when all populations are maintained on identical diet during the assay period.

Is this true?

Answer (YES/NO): YES